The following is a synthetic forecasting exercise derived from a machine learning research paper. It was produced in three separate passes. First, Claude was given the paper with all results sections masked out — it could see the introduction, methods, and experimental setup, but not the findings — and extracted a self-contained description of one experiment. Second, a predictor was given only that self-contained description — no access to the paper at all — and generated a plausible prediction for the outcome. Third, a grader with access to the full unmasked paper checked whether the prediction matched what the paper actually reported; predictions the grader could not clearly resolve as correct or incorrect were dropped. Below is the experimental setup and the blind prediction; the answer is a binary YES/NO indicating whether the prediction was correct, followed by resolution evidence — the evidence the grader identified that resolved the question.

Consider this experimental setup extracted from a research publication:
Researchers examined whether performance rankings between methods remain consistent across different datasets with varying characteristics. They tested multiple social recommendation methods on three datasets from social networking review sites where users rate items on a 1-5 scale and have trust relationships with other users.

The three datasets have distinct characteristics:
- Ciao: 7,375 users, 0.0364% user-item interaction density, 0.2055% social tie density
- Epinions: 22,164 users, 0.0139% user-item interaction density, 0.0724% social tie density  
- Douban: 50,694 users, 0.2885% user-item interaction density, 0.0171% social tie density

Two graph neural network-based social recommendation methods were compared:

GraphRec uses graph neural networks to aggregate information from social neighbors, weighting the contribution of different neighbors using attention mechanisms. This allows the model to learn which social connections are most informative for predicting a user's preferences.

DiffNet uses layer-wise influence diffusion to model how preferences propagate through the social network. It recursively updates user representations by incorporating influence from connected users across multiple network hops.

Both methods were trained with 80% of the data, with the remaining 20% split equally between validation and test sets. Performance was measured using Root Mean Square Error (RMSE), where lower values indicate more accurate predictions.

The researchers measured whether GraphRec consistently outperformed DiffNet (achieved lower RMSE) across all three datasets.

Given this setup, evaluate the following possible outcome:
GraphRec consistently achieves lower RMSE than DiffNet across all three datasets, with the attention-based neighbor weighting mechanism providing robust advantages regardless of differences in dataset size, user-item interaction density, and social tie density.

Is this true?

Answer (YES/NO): YES